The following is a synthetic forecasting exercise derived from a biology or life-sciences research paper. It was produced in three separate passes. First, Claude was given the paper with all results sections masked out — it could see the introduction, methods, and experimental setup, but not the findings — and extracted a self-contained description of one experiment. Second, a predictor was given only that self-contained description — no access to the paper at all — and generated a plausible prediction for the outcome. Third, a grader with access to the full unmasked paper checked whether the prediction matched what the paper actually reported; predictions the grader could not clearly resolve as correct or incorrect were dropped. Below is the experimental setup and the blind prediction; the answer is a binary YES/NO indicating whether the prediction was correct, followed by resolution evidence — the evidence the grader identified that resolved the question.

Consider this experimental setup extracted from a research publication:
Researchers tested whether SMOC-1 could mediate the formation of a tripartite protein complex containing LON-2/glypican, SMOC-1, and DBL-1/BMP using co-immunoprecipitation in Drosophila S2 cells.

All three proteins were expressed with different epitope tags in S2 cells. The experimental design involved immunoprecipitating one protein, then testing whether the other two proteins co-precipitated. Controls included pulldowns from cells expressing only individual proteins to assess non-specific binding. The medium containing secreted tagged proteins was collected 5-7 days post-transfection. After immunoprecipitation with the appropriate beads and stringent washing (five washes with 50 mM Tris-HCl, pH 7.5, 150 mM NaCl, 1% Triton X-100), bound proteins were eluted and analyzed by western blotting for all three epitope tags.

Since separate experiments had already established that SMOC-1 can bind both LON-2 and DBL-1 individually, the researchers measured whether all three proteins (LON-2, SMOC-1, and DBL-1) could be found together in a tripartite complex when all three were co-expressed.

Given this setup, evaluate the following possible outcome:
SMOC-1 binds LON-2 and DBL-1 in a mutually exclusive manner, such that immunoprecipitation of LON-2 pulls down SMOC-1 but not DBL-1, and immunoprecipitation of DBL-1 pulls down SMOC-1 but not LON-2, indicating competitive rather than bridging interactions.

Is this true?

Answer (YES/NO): NO